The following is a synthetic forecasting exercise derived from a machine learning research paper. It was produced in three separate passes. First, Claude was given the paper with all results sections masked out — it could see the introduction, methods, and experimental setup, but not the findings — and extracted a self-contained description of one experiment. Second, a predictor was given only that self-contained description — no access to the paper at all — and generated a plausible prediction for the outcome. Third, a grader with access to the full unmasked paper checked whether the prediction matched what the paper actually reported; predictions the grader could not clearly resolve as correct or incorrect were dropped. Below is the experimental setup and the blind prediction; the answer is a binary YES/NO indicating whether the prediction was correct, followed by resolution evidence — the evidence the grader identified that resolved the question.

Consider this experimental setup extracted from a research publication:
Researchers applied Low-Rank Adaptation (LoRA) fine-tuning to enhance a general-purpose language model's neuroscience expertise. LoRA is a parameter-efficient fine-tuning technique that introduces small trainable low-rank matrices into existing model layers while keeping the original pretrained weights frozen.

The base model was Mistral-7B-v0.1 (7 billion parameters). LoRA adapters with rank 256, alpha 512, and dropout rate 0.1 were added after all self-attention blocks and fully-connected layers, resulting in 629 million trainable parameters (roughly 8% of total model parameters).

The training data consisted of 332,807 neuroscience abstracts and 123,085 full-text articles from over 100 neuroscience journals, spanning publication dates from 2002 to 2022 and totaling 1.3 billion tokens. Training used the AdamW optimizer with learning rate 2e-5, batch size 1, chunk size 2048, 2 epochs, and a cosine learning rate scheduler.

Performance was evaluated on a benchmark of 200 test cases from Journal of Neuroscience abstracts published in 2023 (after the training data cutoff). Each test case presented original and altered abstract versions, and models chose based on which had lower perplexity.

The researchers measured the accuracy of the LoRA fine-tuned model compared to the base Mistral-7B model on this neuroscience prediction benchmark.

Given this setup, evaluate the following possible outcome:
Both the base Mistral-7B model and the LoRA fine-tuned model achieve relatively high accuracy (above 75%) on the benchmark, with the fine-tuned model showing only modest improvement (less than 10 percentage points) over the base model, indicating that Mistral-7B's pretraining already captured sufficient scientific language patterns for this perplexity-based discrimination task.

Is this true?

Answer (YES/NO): YES